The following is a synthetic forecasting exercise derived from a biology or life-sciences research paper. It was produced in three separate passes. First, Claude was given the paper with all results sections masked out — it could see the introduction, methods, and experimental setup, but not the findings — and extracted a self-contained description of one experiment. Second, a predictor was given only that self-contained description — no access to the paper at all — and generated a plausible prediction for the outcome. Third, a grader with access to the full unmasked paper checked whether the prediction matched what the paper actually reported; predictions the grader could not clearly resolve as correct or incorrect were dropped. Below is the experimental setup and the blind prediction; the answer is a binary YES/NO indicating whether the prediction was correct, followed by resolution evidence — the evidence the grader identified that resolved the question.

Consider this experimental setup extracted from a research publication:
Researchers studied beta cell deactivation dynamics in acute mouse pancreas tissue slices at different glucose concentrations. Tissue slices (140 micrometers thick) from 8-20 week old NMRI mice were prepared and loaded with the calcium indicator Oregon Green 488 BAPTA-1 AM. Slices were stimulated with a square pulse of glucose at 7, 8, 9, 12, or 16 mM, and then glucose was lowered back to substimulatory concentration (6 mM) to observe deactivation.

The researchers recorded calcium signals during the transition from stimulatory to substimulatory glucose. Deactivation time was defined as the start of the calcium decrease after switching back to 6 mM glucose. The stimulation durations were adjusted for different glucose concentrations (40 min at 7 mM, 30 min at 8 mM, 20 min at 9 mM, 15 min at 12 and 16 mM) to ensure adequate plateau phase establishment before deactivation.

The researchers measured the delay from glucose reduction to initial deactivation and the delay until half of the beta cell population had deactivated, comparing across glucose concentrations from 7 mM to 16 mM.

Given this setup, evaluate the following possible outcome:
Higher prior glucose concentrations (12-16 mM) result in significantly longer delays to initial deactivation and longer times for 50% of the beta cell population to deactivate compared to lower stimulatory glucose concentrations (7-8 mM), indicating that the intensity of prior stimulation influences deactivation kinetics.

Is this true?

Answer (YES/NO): YES